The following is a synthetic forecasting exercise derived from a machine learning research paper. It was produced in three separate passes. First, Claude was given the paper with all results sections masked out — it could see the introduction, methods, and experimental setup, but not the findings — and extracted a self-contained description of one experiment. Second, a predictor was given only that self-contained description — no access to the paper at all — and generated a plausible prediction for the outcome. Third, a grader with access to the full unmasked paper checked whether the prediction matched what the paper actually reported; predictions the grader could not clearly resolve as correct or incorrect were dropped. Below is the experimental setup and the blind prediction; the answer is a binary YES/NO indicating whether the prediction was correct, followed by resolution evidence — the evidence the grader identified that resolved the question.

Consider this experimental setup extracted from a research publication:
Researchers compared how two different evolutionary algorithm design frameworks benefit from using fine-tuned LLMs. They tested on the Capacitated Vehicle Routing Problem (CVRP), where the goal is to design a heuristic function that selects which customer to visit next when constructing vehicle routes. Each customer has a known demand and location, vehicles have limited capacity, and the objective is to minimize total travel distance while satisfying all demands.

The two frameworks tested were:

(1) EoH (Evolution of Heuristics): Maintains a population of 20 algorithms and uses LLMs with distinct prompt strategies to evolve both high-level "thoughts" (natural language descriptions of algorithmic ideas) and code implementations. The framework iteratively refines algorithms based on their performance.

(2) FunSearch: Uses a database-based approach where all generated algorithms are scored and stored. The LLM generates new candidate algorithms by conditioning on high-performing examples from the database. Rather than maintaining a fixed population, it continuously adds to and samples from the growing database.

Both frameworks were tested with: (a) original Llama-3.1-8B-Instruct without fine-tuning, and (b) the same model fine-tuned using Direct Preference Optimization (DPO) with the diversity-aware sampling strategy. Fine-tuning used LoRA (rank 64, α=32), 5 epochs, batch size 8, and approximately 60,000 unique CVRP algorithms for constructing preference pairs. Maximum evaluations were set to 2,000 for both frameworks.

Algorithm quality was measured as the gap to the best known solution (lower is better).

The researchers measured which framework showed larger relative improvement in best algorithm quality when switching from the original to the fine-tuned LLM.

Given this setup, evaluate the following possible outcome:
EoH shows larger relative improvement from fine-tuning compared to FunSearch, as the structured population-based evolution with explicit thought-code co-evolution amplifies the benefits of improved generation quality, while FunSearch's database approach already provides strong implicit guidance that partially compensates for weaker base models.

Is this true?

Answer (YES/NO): NO